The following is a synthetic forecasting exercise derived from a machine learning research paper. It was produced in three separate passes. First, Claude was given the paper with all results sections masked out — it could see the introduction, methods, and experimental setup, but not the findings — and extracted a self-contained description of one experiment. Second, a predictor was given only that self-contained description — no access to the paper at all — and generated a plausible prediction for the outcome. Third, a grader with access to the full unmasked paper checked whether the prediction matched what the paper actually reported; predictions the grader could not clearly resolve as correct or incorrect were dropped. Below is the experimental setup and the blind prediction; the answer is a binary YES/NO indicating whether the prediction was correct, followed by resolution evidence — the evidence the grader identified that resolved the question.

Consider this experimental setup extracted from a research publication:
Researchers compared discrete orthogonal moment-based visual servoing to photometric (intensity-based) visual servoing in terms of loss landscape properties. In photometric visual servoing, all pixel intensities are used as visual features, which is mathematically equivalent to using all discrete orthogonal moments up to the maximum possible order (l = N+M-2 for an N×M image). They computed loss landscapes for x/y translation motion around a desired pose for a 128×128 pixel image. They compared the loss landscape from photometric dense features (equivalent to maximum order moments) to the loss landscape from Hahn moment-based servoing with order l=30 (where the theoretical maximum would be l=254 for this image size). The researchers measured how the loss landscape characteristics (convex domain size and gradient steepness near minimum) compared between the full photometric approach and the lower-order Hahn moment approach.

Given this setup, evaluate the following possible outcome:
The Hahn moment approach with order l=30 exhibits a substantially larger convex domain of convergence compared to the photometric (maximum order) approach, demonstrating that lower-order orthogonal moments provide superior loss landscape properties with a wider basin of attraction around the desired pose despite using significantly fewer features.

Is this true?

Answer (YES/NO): NO